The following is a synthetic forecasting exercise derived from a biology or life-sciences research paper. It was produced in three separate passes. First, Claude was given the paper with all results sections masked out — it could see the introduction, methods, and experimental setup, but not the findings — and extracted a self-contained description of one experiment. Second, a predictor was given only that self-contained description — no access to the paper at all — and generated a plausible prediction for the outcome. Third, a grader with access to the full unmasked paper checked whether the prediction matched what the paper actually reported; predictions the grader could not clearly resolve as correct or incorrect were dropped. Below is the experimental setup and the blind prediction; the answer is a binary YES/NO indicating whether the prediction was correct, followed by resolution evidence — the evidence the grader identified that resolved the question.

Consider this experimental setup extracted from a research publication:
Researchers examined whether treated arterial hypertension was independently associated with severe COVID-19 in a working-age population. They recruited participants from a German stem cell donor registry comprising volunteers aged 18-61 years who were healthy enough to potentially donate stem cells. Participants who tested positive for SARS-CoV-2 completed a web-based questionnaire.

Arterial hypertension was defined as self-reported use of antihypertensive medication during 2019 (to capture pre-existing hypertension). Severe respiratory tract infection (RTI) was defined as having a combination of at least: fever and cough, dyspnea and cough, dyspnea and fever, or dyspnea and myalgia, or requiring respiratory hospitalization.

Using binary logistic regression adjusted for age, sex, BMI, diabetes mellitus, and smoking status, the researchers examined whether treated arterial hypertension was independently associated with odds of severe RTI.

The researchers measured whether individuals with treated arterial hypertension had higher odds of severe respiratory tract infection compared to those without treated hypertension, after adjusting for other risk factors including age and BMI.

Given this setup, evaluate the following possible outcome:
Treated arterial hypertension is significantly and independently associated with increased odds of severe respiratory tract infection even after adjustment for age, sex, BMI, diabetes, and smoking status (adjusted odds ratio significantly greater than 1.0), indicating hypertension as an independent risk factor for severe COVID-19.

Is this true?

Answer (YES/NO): NO